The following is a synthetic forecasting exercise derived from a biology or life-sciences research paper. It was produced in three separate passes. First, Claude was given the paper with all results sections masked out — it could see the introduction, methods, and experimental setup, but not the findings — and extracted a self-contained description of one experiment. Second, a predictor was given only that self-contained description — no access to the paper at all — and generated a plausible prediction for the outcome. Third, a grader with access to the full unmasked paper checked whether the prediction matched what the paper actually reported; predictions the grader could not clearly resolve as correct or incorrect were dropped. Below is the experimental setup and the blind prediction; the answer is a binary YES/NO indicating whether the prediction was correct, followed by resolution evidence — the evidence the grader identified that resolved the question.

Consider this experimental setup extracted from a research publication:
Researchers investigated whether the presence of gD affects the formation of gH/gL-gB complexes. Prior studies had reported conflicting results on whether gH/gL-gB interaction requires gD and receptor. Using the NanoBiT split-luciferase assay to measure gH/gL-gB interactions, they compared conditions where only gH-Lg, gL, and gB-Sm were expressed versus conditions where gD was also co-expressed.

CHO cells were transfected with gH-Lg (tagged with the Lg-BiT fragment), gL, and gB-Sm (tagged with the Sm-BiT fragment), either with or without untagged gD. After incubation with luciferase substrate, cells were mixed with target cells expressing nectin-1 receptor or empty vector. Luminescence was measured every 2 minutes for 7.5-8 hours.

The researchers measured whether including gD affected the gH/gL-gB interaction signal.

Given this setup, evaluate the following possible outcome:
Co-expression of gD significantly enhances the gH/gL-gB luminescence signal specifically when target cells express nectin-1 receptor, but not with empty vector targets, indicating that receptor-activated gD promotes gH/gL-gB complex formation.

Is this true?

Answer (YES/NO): NO